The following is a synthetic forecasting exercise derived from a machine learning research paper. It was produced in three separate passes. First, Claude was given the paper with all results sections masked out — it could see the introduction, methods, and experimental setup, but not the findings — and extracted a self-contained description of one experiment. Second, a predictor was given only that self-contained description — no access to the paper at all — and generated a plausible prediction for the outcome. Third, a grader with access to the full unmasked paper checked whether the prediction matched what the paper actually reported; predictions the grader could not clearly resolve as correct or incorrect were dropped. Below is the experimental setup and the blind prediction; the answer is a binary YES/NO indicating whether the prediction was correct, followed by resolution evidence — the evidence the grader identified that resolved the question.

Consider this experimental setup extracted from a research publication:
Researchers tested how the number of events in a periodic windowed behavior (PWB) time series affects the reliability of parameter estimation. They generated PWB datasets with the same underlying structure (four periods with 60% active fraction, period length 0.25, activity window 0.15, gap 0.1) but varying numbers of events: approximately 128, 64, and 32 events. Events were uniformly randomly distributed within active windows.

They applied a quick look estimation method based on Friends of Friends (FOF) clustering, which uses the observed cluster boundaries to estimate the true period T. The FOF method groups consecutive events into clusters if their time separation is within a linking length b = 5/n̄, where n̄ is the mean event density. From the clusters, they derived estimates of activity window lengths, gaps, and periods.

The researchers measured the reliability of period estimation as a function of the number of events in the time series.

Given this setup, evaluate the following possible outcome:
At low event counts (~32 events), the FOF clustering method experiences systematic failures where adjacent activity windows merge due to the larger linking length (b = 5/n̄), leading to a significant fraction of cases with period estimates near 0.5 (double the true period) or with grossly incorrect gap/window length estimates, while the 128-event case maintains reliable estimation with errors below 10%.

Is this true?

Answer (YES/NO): NO